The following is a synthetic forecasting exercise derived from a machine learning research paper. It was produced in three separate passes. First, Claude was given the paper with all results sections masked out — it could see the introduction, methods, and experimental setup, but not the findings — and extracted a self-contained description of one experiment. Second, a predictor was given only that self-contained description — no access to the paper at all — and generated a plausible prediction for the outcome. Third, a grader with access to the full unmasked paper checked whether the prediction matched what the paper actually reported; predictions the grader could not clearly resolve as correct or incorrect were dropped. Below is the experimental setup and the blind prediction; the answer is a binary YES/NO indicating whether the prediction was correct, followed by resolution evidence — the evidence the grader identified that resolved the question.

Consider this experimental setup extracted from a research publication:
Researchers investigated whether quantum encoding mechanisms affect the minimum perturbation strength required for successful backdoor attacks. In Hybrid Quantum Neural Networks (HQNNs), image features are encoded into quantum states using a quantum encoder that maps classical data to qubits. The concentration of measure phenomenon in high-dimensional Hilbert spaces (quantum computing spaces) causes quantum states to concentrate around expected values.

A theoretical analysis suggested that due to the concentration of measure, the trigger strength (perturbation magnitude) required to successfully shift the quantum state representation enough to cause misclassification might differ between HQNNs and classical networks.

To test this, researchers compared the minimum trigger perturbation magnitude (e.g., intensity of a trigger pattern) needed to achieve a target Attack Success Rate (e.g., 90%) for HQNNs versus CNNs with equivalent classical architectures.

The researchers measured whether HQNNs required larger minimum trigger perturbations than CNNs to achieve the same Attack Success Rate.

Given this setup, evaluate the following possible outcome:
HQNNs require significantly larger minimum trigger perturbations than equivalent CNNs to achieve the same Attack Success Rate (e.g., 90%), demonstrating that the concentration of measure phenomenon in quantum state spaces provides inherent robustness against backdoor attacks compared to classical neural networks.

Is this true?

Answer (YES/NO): YES